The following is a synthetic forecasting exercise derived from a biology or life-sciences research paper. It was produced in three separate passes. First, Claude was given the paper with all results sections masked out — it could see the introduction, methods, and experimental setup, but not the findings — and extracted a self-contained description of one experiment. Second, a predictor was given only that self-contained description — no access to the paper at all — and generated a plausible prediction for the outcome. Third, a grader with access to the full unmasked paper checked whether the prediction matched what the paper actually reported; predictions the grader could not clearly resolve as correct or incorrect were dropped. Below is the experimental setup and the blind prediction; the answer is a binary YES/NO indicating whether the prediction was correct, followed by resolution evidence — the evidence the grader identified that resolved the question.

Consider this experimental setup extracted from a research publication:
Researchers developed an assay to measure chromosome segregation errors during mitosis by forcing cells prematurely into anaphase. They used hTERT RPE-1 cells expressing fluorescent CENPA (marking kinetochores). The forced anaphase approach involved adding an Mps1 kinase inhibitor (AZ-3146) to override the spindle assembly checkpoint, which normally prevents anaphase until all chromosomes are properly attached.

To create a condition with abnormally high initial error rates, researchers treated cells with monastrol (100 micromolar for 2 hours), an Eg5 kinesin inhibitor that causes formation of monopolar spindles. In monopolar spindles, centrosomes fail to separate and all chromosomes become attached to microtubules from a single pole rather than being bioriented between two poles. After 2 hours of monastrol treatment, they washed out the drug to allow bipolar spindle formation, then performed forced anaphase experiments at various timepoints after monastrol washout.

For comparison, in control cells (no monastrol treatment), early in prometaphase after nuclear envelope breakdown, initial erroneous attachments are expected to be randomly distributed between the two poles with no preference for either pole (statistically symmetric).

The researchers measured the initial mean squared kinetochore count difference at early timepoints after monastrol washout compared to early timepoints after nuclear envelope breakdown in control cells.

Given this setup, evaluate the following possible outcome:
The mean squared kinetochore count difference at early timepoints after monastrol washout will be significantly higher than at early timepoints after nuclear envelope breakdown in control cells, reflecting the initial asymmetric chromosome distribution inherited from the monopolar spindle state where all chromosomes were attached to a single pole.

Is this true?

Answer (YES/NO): YES